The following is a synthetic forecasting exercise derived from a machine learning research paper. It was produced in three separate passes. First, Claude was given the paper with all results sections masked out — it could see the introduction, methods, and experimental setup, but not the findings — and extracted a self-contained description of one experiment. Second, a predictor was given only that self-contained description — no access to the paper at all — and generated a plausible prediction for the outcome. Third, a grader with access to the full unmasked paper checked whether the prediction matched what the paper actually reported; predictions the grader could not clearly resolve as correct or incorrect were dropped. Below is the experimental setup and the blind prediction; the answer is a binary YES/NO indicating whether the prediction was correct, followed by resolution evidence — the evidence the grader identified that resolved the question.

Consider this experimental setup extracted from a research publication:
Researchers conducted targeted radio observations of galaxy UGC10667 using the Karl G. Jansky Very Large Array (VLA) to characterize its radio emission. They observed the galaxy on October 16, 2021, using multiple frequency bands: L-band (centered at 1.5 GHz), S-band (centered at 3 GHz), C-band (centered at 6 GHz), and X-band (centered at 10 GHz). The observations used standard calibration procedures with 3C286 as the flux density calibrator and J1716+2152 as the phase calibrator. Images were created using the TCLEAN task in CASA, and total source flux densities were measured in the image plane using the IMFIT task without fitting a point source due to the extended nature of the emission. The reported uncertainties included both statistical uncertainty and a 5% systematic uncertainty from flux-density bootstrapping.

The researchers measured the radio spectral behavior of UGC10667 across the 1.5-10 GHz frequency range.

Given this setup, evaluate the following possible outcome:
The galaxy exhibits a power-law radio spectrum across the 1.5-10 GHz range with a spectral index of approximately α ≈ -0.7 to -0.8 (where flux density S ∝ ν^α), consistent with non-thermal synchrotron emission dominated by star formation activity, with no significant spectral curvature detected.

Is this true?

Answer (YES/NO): NO